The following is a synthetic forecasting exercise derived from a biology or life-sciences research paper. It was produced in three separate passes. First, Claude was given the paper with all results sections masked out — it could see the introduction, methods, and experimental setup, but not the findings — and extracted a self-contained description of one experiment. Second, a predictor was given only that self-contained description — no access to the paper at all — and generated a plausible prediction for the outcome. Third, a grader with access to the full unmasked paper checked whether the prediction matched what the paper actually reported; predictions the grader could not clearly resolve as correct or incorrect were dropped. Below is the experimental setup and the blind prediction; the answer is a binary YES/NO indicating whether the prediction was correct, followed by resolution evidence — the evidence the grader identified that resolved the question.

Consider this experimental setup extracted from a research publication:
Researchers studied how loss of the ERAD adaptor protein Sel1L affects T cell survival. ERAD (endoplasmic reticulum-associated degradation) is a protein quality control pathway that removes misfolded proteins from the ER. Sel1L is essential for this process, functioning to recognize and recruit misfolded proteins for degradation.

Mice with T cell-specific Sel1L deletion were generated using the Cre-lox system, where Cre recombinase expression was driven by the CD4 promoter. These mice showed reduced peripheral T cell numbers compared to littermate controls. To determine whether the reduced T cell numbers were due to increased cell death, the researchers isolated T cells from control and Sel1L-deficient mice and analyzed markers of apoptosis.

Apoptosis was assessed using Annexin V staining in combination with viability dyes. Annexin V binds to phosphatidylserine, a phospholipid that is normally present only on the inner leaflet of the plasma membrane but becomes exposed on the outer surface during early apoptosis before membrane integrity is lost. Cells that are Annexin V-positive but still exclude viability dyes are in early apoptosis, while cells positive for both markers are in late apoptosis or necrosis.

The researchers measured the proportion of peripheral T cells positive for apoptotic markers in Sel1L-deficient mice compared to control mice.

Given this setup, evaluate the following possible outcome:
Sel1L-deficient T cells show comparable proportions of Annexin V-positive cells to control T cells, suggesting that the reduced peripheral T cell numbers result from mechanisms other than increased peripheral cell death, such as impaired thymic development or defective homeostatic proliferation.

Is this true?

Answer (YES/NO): NO